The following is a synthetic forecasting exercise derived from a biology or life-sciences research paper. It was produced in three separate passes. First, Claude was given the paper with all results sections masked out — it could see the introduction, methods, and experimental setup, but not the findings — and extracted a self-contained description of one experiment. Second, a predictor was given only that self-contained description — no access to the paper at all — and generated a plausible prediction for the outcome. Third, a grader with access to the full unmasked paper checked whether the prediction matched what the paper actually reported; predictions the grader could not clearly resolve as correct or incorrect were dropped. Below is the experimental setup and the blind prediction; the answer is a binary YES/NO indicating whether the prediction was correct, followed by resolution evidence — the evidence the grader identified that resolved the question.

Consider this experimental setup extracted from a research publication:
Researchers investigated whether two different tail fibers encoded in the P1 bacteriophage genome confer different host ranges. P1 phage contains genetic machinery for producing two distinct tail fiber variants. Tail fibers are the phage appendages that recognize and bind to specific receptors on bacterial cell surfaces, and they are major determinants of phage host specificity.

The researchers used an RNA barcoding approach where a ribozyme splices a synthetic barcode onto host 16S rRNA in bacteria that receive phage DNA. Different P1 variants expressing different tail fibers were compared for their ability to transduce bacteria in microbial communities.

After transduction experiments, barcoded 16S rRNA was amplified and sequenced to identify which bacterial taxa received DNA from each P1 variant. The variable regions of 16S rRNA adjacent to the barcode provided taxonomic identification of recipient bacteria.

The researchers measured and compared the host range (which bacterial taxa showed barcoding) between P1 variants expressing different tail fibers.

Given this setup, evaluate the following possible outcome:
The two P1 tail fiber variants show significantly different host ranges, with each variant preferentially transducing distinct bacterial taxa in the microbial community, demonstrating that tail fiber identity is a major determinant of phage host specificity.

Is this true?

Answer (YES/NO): YES